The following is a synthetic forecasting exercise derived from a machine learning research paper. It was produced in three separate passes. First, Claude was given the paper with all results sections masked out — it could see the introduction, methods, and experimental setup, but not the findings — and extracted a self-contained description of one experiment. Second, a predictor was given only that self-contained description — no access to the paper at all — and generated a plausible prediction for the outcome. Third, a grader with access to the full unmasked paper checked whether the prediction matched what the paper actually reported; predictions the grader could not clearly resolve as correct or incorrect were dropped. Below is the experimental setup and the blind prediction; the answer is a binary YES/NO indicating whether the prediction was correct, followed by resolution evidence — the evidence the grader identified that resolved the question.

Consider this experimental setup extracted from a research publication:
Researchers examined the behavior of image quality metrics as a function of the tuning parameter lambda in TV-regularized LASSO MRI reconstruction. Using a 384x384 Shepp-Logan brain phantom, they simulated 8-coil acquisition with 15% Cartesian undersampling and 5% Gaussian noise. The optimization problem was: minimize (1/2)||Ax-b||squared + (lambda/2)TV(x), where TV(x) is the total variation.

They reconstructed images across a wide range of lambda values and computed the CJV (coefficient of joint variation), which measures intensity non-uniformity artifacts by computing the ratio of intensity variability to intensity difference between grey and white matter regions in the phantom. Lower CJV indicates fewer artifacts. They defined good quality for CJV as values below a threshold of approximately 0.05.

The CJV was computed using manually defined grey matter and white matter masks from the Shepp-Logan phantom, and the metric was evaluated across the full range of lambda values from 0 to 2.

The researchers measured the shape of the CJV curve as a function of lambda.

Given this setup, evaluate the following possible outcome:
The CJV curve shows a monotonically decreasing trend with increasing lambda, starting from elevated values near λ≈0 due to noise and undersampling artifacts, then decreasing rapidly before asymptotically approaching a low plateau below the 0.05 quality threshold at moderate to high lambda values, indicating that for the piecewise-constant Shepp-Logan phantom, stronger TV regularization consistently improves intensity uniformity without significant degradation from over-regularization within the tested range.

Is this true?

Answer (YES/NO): NO